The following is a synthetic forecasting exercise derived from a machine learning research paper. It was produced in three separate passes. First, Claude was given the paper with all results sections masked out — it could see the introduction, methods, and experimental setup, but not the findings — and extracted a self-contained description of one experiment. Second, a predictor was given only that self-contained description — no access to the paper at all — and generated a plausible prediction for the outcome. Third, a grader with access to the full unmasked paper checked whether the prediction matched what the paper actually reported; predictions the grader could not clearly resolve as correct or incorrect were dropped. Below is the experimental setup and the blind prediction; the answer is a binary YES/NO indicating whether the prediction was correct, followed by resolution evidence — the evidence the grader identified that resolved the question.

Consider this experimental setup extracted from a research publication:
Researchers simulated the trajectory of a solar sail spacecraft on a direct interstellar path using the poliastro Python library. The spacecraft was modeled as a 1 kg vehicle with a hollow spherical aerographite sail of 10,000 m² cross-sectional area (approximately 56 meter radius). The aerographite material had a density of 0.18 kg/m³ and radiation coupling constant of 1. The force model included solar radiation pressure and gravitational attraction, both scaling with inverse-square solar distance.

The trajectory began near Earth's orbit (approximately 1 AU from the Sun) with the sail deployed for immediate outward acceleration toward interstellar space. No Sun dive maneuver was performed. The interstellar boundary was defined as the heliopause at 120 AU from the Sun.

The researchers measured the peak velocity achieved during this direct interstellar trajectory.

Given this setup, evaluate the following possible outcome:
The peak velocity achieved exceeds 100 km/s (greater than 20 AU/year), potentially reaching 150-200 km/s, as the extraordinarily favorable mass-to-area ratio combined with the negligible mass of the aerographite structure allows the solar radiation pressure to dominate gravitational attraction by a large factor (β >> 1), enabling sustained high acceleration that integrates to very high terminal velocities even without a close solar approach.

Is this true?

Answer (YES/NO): NO